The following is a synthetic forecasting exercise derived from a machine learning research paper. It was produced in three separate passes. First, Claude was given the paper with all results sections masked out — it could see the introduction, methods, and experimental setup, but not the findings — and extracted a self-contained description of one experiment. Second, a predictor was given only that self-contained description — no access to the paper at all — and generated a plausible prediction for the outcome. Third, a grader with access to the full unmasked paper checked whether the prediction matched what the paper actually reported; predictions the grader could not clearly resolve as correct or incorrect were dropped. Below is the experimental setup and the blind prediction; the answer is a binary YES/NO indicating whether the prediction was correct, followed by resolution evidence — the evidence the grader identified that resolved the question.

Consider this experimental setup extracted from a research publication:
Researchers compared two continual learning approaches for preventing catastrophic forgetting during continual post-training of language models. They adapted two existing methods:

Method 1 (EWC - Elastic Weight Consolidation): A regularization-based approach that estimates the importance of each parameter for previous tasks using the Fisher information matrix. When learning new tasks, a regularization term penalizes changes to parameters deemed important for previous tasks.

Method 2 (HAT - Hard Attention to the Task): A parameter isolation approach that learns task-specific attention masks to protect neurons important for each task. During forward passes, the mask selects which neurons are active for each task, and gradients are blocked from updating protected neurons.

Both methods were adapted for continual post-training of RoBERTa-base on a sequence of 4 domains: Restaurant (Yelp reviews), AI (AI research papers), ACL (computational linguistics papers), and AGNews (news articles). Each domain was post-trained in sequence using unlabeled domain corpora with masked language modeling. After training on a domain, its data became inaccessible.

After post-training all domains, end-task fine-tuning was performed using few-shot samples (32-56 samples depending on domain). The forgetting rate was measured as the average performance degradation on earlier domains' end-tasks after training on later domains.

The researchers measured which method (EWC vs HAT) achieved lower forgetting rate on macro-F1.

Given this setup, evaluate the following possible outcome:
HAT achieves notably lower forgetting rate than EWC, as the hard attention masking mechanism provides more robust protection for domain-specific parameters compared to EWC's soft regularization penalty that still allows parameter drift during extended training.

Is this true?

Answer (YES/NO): NO